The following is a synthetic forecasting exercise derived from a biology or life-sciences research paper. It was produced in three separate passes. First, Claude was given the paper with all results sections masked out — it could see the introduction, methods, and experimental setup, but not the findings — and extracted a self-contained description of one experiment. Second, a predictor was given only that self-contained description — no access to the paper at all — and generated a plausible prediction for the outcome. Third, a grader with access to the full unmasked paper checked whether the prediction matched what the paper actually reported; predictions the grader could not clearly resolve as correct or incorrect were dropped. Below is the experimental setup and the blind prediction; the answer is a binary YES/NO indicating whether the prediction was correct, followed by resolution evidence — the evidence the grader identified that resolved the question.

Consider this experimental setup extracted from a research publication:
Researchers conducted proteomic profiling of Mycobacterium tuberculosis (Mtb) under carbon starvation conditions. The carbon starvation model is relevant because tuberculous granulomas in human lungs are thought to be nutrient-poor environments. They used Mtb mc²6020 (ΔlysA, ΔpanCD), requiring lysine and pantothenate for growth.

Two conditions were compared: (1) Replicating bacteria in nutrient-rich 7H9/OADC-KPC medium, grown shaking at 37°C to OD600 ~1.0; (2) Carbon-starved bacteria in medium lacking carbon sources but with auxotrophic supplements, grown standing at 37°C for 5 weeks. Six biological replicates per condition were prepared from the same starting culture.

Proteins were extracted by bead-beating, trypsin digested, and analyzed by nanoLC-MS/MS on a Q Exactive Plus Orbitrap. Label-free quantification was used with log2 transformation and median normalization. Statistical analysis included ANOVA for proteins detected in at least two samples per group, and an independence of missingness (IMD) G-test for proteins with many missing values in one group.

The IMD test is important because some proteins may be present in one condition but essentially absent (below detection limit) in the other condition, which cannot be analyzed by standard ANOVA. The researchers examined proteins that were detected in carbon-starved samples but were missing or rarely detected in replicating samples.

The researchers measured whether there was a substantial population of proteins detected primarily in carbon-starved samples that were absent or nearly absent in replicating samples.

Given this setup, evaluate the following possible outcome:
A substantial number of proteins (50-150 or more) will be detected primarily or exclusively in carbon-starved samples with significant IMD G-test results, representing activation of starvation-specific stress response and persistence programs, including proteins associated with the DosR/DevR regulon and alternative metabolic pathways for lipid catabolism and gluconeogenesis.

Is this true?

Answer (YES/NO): YES